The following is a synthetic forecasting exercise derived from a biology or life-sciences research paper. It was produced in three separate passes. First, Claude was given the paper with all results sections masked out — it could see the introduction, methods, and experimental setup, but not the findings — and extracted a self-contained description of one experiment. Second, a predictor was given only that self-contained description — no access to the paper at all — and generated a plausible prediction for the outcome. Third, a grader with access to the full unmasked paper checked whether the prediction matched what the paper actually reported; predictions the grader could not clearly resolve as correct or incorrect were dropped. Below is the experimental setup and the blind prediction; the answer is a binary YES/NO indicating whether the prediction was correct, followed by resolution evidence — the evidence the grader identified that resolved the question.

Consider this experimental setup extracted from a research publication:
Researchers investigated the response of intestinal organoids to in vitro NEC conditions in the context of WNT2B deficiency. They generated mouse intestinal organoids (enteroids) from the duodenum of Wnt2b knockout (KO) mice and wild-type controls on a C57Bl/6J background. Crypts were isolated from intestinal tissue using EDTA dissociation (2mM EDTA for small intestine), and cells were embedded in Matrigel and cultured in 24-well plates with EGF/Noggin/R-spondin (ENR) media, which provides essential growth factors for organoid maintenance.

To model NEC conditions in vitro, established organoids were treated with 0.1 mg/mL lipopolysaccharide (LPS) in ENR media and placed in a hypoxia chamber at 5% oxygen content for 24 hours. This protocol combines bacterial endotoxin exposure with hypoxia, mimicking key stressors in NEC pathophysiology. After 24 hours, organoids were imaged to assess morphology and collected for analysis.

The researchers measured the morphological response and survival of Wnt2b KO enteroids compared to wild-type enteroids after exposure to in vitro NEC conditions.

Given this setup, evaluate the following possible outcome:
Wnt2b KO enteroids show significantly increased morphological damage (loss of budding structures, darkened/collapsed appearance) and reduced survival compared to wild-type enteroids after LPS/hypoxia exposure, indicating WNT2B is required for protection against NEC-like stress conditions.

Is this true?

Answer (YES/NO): NO